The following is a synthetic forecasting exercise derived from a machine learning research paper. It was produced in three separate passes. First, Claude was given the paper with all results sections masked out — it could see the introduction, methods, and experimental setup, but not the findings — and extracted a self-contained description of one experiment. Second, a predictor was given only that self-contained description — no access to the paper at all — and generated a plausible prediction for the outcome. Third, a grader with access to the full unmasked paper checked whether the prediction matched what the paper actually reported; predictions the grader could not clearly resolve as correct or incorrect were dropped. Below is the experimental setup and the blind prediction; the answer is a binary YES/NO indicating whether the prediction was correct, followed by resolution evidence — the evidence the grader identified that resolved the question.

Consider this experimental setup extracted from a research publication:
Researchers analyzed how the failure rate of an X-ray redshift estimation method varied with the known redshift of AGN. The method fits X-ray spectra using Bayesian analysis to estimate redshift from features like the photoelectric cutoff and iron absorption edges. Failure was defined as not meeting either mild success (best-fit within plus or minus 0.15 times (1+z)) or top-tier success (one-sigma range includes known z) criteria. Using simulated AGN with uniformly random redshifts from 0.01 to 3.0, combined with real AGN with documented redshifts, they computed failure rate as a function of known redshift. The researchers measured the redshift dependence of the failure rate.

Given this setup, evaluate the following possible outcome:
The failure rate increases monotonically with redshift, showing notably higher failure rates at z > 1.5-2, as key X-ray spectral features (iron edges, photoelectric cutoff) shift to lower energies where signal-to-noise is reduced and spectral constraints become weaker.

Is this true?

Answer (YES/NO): NO